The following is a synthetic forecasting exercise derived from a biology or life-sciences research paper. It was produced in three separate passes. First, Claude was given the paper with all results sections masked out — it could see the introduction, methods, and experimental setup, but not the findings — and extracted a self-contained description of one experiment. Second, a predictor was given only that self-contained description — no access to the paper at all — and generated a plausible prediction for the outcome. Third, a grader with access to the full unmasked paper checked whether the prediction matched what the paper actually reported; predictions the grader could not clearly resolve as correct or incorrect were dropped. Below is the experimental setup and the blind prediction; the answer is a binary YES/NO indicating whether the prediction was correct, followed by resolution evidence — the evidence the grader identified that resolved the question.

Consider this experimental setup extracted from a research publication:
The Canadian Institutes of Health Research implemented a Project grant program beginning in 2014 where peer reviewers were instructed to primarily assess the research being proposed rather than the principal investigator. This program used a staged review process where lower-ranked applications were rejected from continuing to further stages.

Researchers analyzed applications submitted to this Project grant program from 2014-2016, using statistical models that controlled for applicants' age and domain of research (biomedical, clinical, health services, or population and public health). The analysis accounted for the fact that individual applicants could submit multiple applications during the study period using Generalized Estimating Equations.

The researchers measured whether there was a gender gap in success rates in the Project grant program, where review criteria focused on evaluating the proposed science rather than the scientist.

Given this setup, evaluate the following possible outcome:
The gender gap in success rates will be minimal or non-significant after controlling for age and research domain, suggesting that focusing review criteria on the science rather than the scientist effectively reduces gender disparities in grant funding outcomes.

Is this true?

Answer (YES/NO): YES